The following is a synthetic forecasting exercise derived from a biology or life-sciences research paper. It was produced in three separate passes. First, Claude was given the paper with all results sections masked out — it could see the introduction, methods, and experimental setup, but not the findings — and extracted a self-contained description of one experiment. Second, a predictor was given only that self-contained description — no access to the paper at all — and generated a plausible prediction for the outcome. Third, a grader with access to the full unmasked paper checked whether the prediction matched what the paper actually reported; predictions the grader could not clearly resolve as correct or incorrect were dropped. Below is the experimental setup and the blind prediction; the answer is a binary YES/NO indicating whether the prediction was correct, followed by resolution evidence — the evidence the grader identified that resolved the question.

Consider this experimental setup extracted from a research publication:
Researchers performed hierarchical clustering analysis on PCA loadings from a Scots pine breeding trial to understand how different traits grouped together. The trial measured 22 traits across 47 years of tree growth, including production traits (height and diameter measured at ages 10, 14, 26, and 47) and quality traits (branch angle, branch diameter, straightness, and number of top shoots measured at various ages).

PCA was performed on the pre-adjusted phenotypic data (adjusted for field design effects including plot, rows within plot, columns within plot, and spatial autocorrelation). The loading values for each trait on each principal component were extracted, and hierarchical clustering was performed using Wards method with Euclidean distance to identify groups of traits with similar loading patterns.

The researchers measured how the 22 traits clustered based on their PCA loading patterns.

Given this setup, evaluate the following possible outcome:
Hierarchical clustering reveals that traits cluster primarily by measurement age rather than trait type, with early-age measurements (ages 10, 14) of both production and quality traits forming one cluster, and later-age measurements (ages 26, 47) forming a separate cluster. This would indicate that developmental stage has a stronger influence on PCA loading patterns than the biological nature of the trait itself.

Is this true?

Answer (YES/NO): NO